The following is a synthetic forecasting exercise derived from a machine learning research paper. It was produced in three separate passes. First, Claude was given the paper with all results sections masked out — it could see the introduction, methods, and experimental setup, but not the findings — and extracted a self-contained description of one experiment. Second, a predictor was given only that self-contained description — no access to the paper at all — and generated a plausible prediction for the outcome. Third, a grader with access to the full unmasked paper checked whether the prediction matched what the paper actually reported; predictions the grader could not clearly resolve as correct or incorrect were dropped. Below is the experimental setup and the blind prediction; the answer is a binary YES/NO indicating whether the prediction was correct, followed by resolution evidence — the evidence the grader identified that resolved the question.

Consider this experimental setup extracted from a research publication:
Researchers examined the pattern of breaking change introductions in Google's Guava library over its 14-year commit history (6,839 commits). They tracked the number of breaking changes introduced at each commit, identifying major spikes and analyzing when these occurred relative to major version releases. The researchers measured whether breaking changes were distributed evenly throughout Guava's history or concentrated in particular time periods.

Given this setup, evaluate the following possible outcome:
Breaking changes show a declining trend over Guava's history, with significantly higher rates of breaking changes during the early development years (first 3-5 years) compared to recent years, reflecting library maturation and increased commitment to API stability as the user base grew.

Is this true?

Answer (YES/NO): NO